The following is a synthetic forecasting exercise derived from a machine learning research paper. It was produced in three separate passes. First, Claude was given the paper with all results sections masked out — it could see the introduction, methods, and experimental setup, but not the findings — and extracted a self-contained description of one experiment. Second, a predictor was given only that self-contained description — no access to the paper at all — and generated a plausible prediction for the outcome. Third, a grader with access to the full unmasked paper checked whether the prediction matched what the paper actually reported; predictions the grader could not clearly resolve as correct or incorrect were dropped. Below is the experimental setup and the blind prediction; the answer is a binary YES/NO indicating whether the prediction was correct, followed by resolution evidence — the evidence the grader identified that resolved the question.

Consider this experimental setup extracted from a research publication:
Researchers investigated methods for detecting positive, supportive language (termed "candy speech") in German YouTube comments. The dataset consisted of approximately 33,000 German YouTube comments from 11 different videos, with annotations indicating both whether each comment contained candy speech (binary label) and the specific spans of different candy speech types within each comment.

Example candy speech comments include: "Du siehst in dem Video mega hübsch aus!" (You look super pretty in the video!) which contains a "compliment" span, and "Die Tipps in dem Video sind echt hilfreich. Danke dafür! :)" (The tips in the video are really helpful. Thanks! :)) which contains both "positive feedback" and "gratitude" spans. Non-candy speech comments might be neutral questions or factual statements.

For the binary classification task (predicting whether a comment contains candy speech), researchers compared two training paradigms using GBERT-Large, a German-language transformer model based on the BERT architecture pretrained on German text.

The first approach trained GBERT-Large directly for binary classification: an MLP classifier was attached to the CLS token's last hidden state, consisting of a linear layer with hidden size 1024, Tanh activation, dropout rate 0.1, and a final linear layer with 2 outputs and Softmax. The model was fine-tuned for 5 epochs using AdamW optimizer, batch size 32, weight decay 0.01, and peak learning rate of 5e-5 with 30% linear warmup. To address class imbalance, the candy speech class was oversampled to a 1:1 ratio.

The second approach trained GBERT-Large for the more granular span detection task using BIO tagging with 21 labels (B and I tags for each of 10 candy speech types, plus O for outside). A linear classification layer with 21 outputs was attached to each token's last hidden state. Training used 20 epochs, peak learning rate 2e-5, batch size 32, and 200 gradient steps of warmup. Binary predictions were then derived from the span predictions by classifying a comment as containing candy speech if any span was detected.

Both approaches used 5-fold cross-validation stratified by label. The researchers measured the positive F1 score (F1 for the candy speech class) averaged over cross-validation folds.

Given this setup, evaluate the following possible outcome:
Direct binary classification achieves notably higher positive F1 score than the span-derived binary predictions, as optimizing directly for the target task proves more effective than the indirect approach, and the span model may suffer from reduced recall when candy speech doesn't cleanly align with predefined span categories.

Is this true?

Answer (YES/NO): NO